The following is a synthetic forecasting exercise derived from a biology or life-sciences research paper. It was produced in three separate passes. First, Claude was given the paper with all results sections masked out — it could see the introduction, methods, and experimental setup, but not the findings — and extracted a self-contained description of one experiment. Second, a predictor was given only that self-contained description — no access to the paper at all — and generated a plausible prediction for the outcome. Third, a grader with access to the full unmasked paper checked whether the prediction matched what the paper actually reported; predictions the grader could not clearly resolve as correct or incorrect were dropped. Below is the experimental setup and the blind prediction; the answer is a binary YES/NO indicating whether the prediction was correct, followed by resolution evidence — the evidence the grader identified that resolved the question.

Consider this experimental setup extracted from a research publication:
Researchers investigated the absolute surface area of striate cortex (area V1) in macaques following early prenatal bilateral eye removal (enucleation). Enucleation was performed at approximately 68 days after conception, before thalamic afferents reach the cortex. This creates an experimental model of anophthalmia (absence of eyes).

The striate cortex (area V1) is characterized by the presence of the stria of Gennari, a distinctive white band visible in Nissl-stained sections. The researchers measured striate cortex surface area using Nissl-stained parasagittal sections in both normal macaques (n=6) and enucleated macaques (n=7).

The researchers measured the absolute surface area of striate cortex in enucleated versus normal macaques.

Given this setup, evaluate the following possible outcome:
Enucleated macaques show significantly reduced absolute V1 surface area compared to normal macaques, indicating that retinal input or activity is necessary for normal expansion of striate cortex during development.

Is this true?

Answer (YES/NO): YES